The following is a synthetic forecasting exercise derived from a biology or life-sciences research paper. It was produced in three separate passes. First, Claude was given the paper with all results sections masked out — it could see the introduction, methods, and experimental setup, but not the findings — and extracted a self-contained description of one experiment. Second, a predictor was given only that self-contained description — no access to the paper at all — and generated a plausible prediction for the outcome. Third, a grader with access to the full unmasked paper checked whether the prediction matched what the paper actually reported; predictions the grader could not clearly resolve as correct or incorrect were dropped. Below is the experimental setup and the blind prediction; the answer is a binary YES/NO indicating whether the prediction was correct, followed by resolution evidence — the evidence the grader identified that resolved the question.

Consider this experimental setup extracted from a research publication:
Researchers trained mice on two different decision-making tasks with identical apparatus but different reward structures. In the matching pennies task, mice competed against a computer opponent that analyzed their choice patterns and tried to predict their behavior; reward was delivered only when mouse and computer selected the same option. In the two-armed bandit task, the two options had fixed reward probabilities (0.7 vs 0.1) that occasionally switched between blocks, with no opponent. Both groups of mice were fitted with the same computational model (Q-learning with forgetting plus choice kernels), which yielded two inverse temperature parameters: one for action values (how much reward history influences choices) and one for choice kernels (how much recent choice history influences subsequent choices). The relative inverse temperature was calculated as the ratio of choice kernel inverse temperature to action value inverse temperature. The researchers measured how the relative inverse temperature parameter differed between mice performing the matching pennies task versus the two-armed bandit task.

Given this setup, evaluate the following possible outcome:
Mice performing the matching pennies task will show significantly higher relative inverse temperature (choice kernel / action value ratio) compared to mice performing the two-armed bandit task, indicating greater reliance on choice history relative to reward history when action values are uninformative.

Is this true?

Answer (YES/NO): YES